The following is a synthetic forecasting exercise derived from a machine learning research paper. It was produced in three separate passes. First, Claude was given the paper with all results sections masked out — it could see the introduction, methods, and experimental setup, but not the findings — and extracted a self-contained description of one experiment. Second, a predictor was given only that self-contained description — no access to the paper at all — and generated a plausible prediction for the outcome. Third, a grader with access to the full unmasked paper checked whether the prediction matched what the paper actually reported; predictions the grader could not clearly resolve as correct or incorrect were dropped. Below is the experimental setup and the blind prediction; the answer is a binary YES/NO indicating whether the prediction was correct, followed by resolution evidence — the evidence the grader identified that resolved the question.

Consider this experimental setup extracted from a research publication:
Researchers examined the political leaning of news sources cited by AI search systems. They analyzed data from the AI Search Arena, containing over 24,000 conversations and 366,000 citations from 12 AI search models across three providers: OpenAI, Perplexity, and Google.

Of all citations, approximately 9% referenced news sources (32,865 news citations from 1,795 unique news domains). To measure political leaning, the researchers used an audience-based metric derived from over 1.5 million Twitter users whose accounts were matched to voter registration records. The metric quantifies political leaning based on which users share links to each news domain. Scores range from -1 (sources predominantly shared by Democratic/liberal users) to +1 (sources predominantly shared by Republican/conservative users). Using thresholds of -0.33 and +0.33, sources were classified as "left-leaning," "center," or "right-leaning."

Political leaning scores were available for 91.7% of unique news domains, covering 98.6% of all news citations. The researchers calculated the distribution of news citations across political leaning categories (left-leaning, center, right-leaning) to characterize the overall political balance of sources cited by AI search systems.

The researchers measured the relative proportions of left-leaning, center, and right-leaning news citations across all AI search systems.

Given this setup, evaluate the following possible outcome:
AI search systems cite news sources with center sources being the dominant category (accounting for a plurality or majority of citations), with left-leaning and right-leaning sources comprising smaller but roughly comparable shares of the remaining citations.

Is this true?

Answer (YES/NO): NO